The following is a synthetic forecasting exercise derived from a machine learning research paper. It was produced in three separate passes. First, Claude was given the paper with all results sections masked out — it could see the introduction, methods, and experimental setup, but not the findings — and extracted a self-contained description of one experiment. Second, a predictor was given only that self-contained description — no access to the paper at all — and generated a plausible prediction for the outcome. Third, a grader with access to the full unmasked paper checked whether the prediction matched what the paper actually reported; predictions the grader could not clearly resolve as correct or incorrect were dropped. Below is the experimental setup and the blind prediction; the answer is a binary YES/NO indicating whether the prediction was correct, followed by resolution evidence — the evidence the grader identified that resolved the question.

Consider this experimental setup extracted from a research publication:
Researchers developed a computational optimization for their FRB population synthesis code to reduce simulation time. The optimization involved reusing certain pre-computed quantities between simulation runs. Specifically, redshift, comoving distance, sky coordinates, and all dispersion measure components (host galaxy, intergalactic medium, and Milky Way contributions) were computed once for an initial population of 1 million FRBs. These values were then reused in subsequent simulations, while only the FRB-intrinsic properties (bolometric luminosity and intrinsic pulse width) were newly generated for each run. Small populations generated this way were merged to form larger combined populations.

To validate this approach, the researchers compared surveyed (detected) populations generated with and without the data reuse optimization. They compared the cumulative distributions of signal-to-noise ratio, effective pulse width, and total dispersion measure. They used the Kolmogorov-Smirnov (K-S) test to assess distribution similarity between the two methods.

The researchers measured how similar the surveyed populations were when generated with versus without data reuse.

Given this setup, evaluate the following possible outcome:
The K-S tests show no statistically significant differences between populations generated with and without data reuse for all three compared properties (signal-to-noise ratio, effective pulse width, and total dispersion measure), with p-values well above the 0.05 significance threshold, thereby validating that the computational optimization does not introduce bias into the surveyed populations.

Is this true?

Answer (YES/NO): YES